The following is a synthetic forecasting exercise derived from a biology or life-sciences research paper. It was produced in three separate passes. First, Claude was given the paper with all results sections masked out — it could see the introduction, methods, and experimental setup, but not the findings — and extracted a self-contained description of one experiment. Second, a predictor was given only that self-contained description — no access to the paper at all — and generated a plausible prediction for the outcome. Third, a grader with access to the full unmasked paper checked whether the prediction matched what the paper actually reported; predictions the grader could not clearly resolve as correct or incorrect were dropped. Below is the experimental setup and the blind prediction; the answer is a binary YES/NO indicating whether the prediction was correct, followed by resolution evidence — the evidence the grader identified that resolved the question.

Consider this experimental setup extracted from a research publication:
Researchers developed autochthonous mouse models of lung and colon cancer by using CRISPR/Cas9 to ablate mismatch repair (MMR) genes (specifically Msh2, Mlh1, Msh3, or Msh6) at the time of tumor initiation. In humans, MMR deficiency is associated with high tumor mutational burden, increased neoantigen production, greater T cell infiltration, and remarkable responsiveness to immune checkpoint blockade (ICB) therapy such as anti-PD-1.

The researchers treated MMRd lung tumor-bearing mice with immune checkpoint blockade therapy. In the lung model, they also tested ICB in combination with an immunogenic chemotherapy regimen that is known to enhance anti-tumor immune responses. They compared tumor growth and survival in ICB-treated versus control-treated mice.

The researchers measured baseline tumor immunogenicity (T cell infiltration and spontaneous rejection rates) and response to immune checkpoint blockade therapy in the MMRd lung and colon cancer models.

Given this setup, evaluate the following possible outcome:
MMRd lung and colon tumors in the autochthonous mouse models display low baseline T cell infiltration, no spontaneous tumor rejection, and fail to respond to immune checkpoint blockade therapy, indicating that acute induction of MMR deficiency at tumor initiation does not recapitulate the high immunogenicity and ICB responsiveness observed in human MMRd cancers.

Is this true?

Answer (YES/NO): YES